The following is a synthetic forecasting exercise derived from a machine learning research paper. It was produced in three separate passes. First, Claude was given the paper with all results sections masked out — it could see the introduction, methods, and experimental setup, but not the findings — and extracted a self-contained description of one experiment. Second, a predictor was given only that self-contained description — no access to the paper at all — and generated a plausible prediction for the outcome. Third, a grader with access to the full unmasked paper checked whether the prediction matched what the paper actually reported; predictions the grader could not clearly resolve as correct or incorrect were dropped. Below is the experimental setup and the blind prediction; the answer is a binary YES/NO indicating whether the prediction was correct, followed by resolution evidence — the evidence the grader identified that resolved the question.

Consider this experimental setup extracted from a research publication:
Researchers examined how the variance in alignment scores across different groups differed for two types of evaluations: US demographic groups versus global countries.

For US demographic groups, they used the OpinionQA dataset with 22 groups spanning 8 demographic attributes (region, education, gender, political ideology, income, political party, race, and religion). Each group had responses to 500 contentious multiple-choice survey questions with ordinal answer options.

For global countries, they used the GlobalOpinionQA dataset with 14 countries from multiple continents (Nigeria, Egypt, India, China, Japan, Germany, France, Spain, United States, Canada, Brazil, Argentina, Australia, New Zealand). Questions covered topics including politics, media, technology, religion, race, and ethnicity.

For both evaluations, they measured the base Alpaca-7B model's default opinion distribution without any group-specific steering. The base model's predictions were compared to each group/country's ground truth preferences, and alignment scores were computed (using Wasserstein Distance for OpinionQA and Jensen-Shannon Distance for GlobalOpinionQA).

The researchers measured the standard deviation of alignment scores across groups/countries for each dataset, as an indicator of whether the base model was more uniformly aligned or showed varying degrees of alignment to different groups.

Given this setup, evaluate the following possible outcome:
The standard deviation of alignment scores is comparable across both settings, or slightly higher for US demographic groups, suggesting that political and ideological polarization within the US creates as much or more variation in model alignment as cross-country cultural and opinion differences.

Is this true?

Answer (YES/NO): NO